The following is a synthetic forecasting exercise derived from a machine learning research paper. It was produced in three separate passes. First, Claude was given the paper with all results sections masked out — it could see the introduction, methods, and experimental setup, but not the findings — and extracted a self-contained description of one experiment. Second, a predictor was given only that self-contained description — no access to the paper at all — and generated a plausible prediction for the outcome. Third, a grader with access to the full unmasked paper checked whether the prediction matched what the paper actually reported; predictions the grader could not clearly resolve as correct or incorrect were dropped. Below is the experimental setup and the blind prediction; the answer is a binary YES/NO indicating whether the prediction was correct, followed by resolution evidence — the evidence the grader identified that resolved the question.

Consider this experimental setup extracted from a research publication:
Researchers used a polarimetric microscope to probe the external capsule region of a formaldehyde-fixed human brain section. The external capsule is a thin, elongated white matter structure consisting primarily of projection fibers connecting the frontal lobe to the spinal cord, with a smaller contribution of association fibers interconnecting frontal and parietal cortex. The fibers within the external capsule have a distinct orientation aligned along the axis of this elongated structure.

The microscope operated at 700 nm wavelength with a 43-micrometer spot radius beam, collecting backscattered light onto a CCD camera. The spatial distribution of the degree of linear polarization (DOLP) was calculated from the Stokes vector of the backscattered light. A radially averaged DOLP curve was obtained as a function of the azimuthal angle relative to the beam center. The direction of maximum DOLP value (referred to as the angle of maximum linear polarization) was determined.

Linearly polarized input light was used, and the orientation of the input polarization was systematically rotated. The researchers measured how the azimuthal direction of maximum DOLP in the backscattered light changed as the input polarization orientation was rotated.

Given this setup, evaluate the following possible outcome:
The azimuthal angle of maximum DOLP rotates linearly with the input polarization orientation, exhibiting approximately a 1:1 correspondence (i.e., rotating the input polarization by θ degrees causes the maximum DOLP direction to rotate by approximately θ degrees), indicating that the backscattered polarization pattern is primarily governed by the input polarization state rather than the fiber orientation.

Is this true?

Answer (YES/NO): NO